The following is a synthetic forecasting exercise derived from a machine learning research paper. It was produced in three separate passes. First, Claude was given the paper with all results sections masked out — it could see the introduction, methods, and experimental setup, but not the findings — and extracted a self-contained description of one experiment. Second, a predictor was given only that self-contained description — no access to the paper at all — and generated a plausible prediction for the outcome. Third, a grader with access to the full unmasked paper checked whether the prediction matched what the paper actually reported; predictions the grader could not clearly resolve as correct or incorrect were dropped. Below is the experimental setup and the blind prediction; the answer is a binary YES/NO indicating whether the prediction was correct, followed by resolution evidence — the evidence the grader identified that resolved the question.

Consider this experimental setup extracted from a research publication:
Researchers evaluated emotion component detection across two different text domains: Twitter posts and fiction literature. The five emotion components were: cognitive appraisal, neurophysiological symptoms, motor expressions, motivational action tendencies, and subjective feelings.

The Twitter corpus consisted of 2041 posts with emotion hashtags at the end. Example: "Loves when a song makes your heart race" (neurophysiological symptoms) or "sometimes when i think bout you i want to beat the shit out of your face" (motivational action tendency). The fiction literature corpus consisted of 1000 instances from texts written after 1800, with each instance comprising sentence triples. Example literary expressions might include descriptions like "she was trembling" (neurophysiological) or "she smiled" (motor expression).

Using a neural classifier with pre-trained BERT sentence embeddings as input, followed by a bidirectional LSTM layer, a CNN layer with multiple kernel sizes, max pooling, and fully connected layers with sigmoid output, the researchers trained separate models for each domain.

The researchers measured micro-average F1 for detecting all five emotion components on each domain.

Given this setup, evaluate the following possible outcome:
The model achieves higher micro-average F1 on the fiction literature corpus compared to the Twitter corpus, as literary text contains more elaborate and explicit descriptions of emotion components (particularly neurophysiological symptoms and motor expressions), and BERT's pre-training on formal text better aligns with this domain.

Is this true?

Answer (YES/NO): NO